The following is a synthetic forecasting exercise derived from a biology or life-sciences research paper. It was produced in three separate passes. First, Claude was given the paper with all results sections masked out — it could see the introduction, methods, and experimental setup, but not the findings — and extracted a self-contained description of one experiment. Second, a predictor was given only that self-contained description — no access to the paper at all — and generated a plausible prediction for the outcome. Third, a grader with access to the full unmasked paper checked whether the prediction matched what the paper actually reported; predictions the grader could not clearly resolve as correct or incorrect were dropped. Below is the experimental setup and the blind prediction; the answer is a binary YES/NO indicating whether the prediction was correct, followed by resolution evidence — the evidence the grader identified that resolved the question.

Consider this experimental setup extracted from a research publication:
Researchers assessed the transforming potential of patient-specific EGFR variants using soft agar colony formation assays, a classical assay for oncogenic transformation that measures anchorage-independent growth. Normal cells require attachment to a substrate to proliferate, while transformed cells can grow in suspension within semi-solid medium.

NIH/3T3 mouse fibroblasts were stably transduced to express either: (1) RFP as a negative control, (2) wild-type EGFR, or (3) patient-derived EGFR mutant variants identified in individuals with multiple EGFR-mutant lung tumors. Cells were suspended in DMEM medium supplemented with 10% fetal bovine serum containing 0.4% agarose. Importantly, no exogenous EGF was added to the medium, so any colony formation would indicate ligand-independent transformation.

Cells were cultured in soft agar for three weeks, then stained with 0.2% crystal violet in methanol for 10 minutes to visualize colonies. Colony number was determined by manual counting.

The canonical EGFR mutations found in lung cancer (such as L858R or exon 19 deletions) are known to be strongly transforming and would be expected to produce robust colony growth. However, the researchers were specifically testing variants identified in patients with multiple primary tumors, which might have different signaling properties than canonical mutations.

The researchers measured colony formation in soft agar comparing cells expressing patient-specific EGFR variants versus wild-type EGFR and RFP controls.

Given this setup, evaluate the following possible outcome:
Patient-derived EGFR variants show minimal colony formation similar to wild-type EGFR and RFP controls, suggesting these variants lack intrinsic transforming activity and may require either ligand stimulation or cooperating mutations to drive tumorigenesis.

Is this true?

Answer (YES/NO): NO